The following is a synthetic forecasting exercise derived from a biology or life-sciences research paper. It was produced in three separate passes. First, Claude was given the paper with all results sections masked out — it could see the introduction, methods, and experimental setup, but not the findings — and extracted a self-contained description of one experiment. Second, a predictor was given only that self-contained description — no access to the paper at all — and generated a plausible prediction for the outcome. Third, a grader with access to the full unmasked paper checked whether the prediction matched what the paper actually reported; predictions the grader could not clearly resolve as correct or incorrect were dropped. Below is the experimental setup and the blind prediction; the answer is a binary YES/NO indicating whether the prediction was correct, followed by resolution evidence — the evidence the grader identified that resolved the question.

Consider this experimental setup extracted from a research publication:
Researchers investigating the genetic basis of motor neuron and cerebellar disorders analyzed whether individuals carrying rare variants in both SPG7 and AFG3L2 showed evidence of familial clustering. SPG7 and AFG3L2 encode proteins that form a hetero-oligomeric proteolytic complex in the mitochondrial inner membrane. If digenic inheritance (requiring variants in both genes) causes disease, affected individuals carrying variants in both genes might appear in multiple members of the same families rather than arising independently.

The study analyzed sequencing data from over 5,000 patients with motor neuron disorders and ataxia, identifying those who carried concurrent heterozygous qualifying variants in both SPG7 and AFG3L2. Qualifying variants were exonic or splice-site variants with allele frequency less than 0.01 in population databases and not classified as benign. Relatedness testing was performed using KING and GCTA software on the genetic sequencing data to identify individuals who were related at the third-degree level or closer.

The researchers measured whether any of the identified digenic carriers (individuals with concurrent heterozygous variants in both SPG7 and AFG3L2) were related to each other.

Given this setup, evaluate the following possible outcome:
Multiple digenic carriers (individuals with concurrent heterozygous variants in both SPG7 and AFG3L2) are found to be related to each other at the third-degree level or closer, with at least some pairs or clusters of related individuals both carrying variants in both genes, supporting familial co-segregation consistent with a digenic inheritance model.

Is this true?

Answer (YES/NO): YES